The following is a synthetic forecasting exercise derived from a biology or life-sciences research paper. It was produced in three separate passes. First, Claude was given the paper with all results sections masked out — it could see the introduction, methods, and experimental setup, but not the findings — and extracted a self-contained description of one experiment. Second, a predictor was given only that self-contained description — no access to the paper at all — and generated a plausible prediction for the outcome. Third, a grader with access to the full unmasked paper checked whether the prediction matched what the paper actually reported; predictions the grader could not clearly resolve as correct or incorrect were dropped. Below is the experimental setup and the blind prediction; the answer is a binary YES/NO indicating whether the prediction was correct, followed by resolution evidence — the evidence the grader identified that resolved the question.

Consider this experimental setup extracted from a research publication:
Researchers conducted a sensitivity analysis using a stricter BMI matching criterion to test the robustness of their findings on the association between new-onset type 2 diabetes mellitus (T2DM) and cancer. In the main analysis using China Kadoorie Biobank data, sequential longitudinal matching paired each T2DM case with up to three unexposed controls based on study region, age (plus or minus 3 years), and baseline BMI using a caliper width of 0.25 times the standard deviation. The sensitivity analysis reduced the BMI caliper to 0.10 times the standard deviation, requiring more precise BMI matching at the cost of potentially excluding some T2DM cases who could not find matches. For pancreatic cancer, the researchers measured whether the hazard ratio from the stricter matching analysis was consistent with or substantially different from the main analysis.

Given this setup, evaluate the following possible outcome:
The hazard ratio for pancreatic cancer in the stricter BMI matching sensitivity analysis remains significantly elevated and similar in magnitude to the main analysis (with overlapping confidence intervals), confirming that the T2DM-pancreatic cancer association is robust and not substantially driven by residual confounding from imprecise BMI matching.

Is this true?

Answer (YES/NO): YES